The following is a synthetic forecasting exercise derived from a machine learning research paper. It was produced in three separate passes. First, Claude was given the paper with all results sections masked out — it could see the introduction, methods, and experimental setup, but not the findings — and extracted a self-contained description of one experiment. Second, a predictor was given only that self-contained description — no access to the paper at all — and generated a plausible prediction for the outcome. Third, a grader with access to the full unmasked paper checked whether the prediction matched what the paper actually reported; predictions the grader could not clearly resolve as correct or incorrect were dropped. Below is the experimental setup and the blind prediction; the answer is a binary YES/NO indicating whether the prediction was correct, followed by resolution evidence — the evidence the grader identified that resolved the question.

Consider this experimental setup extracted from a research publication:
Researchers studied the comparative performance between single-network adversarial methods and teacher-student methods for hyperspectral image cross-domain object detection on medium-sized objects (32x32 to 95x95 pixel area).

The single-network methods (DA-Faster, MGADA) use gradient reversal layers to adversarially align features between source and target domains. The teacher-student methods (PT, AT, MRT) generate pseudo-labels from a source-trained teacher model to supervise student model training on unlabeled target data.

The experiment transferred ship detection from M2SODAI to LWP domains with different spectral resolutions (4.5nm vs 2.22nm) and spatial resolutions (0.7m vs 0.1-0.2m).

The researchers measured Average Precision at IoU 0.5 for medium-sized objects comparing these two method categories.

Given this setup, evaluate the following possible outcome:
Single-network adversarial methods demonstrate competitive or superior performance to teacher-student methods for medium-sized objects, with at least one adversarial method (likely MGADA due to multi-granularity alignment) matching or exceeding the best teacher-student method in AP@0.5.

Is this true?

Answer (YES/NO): YES